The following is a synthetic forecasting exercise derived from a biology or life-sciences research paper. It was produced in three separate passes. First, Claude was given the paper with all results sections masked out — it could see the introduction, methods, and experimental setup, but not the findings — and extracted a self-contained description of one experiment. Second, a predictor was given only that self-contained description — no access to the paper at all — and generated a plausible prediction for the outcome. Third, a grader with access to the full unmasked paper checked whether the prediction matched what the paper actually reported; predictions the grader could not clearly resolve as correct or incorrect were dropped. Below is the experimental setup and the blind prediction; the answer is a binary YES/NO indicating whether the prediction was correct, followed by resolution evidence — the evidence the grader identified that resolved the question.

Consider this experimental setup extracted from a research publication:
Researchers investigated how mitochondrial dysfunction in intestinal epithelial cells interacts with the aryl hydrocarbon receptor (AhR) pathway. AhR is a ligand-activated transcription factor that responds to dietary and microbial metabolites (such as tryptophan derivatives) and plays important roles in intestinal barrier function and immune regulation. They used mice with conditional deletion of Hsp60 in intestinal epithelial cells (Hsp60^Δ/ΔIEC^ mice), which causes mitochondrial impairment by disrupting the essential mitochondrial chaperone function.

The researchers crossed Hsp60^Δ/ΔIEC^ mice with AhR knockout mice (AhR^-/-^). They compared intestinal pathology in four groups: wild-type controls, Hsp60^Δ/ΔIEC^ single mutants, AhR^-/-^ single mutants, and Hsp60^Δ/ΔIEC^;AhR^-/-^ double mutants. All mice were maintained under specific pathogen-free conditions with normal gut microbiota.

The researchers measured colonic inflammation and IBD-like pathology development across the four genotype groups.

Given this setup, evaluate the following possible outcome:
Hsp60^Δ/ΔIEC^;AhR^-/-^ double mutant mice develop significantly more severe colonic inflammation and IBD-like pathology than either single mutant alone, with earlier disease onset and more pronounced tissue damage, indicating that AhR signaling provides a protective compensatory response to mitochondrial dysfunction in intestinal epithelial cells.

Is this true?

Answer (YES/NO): YES